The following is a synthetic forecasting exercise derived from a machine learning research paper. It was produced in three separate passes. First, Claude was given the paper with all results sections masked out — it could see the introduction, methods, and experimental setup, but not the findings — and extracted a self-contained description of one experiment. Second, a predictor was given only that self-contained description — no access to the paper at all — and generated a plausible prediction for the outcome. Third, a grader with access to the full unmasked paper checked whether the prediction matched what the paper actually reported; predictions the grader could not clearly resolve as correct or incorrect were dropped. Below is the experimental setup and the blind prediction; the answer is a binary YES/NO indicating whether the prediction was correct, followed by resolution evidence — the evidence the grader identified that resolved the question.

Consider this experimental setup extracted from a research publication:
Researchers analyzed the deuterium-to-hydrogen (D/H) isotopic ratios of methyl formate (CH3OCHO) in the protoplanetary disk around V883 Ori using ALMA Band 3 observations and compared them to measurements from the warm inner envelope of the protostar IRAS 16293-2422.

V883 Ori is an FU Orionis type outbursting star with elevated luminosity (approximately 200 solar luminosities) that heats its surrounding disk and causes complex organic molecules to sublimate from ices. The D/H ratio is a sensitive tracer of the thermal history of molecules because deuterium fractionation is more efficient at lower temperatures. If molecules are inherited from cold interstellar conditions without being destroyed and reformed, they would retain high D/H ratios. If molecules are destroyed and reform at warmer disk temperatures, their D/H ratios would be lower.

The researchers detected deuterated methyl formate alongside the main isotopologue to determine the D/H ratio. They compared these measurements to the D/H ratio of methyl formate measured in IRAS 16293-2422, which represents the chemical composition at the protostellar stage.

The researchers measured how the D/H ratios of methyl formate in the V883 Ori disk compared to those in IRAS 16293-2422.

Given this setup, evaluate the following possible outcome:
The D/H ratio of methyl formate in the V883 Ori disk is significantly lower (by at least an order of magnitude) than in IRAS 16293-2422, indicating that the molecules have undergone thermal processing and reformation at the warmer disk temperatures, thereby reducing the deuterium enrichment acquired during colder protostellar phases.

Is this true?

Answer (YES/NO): NO